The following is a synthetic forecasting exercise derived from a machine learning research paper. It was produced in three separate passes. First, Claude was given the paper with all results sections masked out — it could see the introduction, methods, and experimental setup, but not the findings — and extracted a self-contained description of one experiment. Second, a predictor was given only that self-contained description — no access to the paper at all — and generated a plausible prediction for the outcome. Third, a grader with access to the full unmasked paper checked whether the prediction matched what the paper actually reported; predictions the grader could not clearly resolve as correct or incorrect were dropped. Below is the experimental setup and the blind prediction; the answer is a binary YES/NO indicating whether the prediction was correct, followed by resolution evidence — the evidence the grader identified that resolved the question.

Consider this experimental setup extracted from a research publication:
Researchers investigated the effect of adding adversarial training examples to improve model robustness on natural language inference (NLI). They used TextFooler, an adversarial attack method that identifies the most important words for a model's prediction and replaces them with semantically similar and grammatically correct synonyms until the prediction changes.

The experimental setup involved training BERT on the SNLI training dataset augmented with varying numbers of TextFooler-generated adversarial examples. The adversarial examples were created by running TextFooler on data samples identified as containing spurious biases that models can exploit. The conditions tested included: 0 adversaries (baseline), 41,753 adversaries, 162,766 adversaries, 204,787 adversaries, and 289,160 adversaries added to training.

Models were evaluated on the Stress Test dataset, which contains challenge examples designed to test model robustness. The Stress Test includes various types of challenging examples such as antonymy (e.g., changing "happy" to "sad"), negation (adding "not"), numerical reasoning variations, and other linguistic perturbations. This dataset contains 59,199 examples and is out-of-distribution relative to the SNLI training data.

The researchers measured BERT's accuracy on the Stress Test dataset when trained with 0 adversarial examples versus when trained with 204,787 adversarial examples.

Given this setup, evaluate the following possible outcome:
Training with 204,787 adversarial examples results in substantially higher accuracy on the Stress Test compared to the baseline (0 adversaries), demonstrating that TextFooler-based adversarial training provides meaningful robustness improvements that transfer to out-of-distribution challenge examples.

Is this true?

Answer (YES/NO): NO